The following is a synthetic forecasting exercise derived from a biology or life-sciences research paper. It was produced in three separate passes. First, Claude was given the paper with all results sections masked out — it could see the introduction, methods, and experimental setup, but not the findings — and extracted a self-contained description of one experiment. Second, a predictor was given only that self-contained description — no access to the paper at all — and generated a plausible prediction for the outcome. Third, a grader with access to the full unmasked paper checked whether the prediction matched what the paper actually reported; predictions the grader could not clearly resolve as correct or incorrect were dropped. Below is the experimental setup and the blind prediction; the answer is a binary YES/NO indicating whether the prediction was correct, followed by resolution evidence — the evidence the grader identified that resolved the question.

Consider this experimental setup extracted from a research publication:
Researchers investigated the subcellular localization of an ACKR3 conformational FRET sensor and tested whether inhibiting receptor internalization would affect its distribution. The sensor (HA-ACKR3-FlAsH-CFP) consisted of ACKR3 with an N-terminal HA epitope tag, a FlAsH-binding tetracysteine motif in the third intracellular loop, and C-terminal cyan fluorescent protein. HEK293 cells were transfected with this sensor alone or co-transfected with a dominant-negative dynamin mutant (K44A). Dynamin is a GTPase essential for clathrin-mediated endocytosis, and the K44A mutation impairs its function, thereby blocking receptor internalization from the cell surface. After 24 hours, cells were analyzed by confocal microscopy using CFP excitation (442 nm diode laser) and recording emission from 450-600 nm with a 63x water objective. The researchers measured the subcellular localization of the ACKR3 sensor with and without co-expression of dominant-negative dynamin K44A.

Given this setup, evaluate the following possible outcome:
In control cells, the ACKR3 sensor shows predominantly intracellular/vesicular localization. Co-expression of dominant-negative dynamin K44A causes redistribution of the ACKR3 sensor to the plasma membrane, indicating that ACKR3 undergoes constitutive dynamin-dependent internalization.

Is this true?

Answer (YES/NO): YES